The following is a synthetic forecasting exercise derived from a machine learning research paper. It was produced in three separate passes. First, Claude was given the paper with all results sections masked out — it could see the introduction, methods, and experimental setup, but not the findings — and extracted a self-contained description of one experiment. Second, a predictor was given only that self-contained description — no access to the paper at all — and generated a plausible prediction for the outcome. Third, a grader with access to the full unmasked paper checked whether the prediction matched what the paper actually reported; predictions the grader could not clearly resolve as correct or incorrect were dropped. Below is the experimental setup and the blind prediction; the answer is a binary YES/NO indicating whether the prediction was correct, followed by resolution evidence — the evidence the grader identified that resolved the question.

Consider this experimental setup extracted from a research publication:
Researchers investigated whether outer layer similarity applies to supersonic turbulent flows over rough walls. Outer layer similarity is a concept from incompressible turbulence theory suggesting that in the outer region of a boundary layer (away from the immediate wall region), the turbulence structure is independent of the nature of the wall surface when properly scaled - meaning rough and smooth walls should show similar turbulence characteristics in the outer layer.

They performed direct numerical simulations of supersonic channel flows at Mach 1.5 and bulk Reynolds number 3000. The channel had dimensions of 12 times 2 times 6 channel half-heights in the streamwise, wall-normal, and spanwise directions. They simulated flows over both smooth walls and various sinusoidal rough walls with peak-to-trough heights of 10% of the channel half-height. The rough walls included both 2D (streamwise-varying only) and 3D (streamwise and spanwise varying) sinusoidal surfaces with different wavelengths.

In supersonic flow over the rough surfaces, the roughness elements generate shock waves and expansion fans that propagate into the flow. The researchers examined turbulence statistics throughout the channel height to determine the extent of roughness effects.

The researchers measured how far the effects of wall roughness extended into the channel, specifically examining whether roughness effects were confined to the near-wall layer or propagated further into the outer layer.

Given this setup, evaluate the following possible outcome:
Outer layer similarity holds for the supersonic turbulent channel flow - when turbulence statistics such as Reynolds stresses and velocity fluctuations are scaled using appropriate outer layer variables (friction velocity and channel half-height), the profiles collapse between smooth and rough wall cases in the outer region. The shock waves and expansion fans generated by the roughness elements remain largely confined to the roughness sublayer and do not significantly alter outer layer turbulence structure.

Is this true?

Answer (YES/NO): NO